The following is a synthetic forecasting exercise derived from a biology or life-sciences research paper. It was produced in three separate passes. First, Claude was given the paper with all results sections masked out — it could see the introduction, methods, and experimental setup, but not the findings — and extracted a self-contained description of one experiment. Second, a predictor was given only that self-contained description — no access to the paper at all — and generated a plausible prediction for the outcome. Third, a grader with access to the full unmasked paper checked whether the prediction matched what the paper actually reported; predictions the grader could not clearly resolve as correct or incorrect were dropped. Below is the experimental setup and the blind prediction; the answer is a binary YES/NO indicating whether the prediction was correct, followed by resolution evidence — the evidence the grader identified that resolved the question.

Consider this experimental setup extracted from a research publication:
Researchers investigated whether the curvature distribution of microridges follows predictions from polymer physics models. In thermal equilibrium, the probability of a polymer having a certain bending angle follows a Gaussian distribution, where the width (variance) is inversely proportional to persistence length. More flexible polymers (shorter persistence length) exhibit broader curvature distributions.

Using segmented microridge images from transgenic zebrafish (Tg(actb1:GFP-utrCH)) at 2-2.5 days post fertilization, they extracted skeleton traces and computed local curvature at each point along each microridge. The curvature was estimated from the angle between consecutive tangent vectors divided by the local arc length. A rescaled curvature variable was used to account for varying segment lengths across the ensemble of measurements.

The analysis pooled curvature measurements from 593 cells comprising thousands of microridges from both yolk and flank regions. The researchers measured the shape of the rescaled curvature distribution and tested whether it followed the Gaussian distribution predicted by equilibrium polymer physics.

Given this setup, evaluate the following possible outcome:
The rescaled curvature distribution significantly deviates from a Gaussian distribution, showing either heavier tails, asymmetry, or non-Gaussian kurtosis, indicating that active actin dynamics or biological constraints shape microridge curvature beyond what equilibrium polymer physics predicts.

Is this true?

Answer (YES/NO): NO